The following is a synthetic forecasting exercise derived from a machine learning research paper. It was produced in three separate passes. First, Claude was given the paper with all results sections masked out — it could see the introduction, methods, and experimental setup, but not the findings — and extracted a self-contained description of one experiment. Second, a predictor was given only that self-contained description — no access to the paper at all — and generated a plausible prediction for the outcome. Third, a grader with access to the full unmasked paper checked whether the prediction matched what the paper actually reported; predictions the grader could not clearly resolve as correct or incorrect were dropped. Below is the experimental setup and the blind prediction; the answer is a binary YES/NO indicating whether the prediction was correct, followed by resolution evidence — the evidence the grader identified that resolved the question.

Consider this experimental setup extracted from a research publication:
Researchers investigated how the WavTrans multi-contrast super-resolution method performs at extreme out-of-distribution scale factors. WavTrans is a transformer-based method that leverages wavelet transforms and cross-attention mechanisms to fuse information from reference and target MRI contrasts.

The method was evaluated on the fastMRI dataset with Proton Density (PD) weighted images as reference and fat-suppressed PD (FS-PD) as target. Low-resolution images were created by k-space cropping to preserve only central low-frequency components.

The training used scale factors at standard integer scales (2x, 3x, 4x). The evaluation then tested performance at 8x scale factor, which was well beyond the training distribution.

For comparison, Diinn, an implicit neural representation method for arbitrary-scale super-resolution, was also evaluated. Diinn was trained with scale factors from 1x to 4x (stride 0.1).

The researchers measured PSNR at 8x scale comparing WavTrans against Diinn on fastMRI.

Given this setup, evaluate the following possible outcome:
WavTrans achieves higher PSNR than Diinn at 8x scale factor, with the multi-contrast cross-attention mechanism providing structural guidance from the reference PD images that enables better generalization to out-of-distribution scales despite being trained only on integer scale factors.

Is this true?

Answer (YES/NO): YES